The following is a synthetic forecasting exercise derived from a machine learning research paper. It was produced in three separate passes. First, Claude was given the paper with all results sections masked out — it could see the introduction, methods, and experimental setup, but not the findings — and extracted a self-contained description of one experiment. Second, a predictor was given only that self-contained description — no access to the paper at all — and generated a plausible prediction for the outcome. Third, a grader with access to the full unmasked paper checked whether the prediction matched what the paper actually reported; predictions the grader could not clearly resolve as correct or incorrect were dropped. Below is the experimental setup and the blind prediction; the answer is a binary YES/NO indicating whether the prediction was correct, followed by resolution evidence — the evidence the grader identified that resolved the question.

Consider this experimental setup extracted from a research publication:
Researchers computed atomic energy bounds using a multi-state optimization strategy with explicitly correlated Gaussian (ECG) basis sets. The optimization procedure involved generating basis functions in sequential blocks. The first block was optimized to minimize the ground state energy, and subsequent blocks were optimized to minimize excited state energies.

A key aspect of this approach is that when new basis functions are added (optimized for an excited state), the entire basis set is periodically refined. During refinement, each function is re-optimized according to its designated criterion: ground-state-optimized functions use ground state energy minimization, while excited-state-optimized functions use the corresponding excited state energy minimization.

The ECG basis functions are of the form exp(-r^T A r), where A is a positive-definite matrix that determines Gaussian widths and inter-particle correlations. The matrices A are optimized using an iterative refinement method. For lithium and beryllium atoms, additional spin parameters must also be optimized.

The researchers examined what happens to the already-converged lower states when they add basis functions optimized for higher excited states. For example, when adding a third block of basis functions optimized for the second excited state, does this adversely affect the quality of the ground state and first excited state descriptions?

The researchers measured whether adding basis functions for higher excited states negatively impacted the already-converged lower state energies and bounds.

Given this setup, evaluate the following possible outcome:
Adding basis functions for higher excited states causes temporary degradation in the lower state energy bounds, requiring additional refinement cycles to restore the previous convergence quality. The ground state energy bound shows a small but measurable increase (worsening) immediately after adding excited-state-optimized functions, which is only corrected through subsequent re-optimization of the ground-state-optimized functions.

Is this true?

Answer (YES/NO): NO